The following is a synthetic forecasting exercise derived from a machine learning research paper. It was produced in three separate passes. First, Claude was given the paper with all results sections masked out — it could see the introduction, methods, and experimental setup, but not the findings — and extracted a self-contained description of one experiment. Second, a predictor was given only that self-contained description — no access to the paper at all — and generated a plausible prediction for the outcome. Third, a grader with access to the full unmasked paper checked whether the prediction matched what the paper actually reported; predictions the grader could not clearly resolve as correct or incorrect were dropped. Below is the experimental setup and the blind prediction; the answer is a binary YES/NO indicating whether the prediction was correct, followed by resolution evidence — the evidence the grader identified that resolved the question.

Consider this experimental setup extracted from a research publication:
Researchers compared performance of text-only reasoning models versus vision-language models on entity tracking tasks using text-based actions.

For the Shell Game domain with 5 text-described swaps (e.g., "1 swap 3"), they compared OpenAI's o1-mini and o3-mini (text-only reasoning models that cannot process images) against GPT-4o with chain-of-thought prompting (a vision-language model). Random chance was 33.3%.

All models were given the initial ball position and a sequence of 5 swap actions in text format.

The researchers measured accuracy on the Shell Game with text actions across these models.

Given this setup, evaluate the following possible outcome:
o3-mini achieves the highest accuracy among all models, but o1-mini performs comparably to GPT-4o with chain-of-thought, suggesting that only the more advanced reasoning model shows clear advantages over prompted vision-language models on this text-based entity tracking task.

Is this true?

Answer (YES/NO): NO